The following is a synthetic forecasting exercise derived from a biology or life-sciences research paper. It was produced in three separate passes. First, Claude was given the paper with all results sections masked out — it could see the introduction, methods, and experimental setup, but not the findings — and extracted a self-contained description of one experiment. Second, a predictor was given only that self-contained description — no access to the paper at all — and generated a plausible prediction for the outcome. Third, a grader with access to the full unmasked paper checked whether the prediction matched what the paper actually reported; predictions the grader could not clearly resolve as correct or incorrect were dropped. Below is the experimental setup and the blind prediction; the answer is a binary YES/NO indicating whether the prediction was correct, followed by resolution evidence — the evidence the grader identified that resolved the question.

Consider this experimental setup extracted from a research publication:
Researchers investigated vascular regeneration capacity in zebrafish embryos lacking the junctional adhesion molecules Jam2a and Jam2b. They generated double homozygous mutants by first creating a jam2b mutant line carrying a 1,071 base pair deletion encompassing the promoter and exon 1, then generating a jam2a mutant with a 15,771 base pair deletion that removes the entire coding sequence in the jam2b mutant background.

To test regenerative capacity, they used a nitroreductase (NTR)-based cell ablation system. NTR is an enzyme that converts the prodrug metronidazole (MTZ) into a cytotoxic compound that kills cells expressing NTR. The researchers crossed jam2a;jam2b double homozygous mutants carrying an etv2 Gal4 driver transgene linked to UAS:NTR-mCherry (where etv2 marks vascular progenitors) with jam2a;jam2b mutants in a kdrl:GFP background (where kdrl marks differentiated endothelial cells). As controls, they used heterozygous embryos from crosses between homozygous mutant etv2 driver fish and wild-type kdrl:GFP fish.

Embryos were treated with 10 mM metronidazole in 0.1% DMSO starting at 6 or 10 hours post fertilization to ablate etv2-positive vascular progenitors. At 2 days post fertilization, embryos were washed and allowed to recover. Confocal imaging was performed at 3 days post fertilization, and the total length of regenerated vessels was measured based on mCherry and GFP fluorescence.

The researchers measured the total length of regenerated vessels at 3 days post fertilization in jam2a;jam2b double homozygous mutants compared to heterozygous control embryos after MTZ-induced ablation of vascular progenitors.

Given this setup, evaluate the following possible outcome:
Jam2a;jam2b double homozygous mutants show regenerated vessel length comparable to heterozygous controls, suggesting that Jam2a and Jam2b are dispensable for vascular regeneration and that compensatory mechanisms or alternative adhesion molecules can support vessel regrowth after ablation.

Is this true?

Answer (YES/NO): NO